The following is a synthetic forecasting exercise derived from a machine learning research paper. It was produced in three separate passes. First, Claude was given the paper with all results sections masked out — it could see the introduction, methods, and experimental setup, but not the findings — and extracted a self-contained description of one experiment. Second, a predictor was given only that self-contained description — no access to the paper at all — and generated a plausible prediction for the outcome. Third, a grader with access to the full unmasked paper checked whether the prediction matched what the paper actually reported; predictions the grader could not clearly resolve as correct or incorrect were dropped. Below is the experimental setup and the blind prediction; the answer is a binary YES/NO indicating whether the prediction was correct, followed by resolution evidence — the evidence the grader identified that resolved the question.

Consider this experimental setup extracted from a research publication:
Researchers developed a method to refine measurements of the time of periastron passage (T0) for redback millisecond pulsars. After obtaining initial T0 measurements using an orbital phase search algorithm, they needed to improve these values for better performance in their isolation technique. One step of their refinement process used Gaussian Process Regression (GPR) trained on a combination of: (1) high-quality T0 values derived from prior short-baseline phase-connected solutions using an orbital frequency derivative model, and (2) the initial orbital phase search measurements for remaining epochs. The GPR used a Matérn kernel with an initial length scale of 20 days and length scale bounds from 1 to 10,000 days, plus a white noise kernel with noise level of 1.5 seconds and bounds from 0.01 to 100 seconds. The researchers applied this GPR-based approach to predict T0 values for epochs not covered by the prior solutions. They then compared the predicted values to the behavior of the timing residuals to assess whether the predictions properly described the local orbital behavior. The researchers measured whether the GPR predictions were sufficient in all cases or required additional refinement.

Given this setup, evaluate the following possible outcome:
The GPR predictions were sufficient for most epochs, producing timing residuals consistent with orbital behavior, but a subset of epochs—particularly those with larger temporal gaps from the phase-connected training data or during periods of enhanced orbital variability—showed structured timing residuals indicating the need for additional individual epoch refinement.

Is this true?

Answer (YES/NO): NO